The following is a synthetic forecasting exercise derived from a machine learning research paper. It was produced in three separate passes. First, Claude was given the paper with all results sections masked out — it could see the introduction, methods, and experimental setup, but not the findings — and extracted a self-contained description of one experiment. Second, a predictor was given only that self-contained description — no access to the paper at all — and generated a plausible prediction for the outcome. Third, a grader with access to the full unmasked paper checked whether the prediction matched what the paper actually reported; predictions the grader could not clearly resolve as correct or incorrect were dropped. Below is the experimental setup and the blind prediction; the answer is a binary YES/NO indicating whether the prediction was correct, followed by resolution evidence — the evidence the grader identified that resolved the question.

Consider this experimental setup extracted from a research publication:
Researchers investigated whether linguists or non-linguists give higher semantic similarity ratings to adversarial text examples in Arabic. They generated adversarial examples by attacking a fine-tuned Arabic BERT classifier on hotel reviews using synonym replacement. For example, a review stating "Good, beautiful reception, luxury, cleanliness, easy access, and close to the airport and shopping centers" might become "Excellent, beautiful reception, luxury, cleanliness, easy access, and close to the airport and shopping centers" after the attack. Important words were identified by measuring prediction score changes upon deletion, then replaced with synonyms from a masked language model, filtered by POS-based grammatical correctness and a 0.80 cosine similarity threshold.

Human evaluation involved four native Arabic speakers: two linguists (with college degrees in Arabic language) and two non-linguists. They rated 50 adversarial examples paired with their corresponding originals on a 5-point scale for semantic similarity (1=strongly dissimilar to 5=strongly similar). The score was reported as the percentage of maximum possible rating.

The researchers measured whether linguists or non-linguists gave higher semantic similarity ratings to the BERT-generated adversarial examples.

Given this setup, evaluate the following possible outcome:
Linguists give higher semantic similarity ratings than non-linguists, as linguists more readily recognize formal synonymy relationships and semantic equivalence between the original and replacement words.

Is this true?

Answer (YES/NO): YES